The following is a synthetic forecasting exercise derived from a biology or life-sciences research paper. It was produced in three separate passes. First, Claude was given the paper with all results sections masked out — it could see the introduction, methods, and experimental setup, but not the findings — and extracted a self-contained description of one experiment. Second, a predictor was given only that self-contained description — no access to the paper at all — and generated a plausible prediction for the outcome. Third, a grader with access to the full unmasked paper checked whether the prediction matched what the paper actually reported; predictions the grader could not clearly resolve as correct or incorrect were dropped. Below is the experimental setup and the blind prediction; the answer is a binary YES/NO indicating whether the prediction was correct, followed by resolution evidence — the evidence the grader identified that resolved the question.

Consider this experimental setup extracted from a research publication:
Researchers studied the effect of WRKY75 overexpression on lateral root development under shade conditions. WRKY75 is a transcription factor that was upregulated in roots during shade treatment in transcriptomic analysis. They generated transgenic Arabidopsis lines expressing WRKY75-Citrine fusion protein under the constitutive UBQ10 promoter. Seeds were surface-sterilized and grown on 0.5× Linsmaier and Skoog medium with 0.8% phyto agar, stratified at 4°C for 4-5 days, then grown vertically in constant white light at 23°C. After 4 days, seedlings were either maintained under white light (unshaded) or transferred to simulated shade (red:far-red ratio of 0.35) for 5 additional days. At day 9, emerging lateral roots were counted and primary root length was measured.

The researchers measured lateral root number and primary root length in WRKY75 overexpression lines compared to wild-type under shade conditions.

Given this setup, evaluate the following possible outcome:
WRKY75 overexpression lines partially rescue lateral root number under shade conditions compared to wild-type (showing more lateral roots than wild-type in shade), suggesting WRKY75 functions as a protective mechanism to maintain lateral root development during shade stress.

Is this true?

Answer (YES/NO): NO